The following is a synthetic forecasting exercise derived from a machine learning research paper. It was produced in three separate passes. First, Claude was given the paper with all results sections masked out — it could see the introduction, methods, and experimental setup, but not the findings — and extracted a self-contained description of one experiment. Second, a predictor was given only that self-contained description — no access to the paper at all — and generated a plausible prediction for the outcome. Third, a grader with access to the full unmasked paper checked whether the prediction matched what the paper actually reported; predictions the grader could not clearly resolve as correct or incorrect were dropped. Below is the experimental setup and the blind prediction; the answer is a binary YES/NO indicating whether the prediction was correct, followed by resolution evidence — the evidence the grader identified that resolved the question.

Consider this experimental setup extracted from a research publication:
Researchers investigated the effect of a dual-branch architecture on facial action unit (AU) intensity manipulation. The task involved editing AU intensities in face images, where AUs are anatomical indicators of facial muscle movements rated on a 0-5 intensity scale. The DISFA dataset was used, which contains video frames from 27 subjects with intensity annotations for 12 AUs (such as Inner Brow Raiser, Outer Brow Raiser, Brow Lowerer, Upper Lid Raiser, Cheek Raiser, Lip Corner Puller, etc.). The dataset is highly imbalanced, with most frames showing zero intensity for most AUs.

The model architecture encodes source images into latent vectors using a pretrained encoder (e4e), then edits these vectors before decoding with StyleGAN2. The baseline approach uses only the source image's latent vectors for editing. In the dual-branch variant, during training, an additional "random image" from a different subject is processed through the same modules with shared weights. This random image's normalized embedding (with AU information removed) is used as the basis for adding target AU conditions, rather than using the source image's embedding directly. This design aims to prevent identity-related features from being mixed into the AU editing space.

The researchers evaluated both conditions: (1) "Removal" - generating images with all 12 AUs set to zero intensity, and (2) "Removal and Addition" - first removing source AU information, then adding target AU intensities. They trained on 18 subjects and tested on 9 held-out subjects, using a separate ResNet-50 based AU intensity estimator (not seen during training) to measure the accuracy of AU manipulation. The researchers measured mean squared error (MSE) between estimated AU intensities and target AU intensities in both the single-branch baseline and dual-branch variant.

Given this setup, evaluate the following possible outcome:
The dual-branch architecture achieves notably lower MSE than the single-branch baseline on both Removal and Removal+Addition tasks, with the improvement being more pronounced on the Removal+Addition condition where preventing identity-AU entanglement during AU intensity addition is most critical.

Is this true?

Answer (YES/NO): NO